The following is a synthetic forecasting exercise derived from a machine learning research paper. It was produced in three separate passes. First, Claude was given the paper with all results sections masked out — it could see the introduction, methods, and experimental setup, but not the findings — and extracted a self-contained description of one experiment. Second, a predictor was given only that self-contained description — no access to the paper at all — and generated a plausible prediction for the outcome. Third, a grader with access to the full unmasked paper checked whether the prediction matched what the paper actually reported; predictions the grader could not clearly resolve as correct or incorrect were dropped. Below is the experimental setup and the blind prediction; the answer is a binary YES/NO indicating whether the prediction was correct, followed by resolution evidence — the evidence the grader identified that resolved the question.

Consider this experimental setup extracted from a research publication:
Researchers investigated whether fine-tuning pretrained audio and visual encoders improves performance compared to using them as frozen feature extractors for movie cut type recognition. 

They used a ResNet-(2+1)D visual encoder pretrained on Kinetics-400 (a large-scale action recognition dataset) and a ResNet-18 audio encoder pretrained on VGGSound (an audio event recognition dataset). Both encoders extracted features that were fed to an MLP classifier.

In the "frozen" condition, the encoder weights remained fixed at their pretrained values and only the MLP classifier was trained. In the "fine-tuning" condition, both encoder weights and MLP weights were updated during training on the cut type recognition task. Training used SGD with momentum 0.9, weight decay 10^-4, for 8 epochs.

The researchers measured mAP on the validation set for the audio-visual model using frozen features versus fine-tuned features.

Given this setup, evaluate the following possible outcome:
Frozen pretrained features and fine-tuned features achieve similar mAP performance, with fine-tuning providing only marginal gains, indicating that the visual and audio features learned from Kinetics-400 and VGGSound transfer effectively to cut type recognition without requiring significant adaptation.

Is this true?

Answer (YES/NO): NO